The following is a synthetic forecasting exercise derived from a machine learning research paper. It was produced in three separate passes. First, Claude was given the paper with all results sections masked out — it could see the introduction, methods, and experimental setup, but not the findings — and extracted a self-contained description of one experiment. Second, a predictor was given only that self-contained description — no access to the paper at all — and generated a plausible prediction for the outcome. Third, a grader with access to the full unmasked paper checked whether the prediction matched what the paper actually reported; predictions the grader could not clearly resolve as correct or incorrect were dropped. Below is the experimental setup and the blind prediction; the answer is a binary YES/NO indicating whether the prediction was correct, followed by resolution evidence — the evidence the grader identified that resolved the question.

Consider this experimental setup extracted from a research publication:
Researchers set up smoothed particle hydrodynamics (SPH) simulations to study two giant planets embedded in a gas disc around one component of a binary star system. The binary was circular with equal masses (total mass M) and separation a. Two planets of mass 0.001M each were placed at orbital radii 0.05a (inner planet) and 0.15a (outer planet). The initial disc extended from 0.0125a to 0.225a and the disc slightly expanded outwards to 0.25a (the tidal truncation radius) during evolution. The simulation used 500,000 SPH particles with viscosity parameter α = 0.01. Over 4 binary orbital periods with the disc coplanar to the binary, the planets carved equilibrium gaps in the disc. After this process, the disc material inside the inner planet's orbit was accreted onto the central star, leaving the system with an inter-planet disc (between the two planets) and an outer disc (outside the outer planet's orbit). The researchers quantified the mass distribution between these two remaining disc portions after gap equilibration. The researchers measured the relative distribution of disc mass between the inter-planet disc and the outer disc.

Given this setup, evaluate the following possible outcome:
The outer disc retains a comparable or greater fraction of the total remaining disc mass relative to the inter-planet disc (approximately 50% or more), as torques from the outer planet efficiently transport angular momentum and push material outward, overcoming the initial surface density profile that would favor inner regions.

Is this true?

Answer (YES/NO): YES